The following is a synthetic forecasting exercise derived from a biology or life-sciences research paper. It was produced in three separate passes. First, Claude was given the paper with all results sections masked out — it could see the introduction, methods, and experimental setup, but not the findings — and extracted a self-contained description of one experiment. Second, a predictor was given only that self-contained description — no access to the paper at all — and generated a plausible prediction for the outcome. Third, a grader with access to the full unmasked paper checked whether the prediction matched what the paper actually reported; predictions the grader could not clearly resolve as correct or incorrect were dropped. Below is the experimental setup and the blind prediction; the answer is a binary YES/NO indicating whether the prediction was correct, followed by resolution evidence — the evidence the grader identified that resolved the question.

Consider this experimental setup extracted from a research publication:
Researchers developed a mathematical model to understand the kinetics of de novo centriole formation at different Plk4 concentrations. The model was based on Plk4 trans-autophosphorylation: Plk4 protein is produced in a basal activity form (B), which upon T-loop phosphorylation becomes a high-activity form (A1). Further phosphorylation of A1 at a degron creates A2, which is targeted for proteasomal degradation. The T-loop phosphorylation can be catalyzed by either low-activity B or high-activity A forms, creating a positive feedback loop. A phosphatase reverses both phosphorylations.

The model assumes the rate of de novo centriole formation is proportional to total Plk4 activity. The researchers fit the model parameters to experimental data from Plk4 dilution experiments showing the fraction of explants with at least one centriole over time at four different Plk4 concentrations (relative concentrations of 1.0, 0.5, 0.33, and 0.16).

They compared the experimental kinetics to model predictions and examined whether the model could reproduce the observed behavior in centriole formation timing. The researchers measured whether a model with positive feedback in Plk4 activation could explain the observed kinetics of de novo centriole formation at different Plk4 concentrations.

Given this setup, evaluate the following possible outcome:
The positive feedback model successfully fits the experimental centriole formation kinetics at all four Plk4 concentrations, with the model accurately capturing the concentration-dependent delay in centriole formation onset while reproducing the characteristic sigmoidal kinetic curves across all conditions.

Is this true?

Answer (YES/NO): YES